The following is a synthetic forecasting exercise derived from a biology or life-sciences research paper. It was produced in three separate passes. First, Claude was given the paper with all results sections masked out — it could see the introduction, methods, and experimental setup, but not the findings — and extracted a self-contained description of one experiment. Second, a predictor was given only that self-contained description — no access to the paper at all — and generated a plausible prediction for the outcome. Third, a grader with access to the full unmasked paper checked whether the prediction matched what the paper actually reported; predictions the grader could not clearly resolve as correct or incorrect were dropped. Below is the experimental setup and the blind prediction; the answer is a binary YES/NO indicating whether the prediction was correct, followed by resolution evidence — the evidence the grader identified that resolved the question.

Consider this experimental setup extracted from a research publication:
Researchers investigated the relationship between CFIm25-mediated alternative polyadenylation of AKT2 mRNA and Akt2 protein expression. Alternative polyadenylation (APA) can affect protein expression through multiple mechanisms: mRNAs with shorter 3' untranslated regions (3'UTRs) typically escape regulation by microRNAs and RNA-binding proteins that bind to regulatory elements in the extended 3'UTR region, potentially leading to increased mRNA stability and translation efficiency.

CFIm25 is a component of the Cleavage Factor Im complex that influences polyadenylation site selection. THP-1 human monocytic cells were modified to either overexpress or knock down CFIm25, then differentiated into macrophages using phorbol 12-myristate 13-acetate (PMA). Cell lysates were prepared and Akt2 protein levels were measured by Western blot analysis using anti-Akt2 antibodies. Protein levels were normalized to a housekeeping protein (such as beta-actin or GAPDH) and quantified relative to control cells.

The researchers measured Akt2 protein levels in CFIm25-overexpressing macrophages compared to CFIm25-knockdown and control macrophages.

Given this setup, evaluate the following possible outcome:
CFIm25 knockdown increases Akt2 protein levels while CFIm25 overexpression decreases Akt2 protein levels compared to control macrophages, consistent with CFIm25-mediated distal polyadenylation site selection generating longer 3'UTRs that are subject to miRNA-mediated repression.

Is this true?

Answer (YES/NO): NO